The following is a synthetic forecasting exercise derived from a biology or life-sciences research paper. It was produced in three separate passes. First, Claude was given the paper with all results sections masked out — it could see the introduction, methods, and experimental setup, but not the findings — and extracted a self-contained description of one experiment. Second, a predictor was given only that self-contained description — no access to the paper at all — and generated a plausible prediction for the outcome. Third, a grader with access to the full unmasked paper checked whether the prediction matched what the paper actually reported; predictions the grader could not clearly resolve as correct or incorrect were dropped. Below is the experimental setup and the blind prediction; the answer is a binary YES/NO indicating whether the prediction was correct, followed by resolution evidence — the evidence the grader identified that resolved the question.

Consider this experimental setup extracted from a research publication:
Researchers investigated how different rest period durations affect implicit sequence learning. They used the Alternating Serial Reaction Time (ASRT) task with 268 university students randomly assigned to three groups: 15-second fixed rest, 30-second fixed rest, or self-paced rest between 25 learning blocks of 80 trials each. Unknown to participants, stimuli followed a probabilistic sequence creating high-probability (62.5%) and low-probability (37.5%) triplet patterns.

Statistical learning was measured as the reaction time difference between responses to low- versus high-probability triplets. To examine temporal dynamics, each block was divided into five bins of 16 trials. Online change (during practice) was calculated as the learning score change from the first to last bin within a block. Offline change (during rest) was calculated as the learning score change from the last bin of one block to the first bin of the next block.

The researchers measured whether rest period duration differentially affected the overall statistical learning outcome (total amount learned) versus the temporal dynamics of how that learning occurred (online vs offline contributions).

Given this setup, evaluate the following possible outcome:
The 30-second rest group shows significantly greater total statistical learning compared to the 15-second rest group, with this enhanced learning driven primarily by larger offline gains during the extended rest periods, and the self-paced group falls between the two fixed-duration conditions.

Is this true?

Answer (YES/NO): NO